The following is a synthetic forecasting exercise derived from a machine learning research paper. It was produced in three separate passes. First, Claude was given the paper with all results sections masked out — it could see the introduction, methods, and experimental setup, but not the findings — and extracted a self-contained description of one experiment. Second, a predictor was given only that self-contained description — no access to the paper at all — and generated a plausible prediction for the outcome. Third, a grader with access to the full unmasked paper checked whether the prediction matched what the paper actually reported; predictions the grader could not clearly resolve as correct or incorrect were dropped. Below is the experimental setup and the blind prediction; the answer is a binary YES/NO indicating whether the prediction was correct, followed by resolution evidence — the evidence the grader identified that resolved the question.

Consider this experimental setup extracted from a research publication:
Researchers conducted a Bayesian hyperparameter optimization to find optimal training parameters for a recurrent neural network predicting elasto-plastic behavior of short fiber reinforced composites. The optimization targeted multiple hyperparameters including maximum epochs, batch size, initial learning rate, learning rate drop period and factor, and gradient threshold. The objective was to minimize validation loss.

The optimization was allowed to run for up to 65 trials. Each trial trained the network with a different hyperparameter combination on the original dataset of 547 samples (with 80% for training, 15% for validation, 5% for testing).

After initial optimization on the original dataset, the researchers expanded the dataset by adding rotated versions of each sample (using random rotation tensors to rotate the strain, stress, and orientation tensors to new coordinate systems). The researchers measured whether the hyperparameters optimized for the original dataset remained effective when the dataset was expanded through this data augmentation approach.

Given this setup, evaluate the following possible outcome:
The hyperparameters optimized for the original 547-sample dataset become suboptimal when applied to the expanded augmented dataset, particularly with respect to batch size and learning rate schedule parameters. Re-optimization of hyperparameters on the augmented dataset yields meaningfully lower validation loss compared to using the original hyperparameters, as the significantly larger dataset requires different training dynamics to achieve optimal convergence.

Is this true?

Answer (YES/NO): NO